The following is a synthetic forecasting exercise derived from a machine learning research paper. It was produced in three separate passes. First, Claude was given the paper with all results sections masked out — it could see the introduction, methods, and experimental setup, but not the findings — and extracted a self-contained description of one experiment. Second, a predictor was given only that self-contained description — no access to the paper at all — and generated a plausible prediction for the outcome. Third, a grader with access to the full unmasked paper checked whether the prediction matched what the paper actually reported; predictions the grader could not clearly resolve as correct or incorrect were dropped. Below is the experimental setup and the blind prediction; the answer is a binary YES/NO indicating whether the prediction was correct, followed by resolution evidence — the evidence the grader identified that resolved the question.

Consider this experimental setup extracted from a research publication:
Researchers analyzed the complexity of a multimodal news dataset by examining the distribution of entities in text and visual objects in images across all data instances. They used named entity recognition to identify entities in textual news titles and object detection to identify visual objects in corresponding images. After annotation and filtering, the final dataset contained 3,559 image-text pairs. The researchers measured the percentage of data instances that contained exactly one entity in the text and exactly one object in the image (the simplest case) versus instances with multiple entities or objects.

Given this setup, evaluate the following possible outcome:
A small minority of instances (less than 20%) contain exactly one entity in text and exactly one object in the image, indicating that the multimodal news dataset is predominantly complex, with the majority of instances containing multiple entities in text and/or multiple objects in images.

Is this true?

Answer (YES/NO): NO